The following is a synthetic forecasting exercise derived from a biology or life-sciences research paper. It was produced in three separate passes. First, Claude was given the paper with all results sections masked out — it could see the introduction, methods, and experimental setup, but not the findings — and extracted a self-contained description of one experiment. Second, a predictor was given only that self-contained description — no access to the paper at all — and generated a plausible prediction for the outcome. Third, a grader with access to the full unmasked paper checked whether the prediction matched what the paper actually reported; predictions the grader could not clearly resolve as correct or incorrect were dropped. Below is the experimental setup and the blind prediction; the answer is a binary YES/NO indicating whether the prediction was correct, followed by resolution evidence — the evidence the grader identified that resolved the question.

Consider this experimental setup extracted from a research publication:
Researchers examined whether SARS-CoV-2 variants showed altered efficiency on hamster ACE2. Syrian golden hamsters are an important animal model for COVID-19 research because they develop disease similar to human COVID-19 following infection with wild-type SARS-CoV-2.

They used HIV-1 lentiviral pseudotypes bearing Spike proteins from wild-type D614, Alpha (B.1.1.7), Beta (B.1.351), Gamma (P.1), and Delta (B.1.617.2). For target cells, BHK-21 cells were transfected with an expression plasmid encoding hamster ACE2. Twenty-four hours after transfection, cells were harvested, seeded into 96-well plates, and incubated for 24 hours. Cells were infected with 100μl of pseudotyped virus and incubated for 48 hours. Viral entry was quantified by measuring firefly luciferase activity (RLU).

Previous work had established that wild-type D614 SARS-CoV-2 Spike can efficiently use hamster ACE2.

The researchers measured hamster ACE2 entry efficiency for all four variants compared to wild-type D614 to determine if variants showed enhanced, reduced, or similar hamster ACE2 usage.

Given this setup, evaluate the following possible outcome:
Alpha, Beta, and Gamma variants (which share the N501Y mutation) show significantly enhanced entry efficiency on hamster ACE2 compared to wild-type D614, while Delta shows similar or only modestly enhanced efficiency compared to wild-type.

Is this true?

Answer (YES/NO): NO